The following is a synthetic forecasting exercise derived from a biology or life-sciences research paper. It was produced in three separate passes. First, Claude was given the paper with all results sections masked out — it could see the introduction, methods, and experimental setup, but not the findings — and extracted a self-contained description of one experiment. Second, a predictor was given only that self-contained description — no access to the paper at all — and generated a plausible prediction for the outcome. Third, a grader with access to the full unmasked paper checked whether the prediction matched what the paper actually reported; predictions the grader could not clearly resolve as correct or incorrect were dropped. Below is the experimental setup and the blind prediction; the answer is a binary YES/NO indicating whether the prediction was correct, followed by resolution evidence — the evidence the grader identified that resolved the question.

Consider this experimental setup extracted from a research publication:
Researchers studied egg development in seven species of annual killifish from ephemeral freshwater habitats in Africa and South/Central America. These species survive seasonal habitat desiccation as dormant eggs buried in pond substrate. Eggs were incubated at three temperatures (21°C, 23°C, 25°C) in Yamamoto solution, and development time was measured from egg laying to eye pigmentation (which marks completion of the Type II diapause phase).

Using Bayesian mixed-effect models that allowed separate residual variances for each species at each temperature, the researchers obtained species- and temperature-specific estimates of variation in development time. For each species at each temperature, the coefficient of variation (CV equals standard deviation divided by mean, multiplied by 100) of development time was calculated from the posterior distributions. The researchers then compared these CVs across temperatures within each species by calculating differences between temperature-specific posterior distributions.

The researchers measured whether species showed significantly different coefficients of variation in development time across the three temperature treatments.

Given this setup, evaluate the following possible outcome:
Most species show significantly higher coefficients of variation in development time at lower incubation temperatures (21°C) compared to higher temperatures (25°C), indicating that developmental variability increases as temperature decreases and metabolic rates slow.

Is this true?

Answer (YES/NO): NO